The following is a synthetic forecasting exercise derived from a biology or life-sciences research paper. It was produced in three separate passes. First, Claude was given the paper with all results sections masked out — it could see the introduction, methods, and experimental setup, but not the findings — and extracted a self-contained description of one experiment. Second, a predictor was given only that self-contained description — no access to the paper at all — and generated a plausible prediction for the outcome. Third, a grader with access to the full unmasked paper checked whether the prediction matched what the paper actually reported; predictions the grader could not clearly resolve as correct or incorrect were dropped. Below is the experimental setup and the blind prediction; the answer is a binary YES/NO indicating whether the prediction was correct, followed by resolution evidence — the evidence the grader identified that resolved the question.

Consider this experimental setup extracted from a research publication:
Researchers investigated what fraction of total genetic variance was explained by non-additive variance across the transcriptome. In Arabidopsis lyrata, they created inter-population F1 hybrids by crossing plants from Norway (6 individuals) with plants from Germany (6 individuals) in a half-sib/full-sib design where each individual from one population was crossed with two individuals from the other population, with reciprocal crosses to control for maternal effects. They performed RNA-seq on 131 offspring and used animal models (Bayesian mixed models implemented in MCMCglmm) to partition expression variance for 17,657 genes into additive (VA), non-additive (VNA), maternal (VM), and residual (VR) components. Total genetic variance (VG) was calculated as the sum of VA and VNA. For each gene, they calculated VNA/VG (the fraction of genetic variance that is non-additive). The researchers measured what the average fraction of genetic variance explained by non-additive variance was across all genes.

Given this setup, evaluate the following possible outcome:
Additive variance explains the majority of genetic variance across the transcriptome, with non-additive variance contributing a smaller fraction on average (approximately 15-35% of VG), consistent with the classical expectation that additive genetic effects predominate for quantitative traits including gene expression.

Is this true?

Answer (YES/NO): NO